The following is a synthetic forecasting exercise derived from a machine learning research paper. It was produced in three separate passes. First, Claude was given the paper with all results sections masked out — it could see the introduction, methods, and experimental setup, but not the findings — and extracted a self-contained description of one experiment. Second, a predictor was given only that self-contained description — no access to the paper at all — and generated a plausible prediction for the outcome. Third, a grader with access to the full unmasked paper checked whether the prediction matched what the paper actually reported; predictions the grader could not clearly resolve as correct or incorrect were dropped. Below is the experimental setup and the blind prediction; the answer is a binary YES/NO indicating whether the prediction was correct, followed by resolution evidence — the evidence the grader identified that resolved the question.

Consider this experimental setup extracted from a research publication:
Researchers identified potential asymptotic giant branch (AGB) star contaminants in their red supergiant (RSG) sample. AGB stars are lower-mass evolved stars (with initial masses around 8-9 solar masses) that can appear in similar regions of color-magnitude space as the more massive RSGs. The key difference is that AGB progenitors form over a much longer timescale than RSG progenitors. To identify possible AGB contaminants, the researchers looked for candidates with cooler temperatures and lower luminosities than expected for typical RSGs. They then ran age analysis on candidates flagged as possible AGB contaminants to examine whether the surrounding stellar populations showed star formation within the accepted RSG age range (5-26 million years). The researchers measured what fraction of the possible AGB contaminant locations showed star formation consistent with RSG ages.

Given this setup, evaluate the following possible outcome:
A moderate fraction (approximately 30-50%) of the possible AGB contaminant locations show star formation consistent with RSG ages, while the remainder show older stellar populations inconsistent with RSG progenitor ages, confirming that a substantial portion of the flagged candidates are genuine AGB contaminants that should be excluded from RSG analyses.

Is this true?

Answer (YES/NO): NO